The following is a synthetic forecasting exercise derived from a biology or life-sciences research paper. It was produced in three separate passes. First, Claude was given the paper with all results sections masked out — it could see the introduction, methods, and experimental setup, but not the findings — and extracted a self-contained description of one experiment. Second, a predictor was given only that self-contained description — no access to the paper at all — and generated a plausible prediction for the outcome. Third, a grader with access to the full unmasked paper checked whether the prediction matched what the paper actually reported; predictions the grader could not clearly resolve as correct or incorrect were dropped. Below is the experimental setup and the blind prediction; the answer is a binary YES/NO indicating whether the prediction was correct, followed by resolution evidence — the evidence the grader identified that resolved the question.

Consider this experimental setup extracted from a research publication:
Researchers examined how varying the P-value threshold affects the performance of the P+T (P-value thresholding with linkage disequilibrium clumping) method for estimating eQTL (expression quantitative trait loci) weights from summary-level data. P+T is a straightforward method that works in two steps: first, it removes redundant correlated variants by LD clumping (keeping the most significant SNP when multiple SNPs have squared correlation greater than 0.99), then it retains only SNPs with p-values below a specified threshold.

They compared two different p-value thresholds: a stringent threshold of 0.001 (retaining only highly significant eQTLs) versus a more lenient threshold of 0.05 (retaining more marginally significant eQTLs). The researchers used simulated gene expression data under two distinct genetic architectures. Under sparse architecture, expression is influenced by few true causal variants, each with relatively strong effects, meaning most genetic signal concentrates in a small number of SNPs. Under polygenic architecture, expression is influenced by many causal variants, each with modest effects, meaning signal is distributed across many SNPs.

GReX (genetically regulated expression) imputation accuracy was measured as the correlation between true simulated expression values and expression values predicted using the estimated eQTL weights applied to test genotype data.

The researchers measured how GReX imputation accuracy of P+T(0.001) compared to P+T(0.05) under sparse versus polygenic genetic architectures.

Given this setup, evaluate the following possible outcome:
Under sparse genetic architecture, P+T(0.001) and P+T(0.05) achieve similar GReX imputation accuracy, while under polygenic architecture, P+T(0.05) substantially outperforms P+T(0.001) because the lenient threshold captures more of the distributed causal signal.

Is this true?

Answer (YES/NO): NO